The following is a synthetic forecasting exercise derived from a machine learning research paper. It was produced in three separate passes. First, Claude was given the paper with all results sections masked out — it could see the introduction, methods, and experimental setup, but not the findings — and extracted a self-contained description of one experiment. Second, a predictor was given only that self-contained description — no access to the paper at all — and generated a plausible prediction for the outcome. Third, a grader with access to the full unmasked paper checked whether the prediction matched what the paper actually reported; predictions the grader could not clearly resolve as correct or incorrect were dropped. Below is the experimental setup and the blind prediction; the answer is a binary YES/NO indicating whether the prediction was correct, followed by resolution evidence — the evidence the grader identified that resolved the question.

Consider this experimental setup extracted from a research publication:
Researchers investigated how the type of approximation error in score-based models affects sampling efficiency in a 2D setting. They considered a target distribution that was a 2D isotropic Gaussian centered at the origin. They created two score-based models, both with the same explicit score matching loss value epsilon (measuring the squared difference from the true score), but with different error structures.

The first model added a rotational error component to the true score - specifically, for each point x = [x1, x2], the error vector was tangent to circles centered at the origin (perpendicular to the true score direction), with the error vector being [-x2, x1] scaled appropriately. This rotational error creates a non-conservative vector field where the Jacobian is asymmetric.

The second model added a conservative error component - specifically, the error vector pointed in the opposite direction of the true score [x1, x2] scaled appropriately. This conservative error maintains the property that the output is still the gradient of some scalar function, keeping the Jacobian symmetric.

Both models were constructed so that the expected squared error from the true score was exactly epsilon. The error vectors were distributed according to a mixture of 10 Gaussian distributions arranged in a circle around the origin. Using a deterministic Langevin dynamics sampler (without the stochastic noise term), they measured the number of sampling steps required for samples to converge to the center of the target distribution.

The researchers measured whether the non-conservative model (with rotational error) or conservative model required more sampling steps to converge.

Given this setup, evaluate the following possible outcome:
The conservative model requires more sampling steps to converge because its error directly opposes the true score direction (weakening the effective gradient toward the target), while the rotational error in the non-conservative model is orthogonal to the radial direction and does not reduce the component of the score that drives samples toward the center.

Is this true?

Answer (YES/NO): NO